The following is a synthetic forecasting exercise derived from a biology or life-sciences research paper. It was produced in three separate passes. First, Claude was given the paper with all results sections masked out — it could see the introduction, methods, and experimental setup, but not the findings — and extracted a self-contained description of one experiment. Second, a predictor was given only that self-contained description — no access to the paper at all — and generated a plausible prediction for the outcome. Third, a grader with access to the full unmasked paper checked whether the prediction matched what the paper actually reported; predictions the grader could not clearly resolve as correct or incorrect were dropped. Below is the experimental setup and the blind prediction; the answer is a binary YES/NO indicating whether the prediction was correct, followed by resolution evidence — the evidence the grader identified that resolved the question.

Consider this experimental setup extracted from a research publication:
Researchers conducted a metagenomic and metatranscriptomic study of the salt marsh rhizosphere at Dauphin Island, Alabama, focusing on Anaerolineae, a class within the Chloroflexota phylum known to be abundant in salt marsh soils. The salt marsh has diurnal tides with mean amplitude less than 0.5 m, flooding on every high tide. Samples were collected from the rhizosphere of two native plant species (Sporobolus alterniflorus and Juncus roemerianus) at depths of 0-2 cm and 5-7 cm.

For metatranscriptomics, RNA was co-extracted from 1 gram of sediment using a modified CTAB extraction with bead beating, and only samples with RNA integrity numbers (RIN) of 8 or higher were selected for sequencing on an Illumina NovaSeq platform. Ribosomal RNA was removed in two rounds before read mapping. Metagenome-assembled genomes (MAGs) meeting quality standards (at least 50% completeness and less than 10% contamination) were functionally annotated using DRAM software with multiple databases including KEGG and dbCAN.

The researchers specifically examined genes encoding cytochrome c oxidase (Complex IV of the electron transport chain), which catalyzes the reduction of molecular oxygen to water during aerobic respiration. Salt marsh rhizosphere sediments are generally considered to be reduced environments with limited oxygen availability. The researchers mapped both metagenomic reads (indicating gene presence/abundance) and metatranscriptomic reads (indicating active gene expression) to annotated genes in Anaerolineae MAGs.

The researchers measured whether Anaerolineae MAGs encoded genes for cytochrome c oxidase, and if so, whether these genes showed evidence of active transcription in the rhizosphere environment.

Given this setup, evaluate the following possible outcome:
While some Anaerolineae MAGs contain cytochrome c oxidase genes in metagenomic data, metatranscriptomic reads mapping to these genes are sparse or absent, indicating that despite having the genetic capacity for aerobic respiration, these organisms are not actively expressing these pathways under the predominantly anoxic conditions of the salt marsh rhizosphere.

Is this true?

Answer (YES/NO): NO